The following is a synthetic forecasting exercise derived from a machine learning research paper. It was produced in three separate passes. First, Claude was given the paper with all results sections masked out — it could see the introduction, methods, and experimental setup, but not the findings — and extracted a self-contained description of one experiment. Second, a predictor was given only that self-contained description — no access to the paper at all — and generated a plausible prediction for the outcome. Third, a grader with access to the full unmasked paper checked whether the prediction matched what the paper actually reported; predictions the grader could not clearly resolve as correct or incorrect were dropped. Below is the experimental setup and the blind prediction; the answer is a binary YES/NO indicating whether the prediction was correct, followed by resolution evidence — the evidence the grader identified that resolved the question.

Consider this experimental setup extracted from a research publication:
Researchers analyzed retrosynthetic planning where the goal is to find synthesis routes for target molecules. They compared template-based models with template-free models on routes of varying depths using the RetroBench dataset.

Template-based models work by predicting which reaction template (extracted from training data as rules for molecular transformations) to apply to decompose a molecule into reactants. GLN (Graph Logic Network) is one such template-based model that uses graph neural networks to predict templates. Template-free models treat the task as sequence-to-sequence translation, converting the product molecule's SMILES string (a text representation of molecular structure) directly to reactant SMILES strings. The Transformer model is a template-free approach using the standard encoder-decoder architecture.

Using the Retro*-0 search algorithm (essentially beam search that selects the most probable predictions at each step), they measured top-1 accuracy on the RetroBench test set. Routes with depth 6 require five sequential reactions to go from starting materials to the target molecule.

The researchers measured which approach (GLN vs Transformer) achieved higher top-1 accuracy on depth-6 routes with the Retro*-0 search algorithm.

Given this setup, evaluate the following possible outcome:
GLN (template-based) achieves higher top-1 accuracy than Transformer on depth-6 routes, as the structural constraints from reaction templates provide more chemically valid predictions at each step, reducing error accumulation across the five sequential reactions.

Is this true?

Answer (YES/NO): YES